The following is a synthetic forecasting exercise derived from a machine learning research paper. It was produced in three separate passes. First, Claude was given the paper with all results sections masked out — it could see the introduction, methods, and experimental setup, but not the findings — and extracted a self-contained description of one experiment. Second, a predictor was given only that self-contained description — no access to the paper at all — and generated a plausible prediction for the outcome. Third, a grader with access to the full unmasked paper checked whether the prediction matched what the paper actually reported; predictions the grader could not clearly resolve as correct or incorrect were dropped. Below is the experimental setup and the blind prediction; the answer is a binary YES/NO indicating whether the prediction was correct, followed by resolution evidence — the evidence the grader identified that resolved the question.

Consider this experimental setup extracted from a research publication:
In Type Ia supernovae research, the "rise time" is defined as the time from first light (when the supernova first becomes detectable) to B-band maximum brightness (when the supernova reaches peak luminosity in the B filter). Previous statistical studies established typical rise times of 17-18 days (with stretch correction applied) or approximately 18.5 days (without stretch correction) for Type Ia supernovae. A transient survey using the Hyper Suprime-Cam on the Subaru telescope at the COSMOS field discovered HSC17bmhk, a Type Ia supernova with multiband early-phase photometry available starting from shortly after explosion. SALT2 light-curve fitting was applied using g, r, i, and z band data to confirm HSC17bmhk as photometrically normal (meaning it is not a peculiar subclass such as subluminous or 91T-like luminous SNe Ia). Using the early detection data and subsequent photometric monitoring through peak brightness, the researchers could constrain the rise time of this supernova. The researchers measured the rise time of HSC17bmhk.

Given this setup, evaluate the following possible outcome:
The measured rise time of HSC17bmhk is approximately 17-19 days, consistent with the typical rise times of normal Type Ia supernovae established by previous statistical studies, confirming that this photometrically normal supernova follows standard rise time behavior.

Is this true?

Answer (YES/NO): NO